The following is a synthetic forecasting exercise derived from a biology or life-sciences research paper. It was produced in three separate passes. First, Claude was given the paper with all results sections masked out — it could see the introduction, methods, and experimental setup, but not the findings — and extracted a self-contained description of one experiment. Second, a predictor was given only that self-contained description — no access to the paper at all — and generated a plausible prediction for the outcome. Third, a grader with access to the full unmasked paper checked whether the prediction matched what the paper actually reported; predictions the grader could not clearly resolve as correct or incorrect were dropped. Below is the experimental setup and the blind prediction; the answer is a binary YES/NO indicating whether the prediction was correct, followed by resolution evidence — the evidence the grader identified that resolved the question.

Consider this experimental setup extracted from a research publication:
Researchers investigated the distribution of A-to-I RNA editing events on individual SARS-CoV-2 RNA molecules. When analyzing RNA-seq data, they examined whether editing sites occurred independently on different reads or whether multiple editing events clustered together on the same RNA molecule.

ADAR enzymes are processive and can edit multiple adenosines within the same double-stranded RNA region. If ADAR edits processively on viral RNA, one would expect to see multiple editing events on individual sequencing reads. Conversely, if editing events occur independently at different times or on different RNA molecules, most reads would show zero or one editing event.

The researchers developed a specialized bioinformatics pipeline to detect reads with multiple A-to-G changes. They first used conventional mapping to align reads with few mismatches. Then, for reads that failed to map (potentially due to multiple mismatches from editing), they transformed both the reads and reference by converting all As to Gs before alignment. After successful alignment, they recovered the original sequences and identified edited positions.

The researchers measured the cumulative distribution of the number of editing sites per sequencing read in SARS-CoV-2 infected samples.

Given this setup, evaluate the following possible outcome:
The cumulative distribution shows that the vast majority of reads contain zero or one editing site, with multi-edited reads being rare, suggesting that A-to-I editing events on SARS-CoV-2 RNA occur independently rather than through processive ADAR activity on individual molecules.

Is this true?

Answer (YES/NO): NO